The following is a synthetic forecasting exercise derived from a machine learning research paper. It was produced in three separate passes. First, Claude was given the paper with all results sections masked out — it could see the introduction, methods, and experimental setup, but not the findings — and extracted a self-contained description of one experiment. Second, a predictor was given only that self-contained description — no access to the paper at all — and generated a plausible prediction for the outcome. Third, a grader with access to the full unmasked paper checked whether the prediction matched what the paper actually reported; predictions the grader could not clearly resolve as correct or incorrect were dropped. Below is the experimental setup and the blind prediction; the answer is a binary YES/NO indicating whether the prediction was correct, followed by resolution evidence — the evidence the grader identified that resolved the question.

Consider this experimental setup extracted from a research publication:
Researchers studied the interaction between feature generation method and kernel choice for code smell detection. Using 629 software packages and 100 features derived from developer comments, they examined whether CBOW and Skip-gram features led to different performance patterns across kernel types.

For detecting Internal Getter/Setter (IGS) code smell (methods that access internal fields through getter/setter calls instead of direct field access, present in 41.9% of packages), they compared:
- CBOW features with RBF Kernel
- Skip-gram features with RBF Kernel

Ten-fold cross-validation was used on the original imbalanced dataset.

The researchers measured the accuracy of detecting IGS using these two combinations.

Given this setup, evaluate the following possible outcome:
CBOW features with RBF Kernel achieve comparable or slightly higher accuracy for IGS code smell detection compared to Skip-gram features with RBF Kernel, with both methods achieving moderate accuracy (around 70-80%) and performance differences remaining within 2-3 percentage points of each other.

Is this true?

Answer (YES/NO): NO